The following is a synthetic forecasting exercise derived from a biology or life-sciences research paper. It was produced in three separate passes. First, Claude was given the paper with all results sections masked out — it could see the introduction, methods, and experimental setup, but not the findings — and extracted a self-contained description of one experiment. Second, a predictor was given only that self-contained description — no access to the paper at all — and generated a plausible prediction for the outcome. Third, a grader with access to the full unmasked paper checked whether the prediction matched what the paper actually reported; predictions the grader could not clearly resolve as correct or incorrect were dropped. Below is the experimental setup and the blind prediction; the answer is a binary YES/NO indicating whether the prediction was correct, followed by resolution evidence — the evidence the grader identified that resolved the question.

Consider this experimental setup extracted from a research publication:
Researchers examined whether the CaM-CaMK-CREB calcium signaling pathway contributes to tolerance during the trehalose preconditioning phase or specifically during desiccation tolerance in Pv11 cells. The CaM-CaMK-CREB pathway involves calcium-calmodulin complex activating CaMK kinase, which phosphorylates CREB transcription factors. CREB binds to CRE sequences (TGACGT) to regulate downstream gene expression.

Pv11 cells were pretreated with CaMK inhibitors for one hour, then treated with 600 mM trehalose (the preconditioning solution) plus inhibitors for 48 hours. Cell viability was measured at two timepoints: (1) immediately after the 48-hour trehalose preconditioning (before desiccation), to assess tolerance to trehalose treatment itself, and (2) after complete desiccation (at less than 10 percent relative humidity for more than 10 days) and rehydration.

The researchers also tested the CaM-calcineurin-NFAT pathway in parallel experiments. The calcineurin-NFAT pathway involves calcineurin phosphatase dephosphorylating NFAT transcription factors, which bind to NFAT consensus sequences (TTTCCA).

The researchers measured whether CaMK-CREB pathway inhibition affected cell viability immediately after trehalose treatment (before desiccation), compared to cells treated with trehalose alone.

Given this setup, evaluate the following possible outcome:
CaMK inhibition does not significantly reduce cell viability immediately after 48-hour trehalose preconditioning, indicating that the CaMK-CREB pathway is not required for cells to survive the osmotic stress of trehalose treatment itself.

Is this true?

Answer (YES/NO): YES